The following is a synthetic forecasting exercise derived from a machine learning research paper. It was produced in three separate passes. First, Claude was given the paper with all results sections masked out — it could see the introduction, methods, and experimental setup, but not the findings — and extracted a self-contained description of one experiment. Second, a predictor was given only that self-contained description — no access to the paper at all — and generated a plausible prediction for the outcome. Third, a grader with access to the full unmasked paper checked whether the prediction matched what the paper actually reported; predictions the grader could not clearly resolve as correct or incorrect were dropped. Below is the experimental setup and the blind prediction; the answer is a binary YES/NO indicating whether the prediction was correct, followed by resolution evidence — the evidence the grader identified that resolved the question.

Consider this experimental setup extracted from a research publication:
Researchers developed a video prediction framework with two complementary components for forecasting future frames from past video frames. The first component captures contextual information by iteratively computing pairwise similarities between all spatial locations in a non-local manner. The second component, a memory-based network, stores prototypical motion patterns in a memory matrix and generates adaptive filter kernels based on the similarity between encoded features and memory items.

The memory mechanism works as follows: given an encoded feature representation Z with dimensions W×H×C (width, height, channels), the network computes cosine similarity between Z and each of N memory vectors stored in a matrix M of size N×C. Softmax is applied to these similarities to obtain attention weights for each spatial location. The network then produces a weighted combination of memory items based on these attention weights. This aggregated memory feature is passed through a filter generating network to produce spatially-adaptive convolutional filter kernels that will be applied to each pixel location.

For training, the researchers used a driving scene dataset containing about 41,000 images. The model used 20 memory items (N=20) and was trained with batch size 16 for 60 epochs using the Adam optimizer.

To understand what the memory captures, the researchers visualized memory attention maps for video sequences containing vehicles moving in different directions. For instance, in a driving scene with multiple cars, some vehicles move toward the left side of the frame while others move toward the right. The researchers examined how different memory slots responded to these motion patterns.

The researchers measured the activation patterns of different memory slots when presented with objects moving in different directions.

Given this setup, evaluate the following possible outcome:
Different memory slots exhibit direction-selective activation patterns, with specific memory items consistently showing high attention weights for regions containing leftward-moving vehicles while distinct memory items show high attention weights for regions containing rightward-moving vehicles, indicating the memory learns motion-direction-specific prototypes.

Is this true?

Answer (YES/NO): YES